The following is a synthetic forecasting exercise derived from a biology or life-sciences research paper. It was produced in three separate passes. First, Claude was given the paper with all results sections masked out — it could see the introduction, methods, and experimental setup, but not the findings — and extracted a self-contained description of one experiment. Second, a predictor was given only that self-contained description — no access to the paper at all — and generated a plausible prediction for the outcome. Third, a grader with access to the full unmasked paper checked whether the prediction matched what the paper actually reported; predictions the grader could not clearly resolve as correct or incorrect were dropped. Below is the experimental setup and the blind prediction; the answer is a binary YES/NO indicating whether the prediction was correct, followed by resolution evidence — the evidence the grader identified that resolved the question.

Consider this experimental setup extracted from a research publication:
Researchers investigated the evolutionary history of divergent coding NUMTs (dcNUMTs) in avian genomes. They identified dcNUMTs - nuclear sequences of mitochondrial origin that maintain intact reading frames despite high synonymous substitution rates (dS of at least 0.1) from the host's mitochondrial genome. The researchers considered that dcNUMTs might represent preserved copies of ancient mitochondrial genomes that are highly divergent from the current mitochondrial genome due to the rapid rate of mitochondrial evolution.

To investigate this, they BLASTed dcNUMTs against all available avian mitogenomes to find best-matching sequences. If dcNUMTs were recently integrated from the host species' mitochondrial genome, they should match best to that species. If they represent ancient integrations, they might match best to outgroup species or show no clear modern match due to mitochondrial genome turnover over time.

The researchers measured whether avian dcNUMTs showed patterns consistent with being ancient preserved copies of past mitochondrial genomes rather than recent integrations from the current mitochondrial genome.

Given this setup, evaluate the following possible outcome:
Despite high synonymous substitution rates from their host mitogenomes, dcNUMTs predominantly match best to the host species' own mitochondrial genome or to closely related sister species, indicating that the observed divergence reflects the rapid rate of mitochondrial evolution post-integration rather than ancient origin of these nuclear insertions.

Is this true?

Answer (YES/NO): NO